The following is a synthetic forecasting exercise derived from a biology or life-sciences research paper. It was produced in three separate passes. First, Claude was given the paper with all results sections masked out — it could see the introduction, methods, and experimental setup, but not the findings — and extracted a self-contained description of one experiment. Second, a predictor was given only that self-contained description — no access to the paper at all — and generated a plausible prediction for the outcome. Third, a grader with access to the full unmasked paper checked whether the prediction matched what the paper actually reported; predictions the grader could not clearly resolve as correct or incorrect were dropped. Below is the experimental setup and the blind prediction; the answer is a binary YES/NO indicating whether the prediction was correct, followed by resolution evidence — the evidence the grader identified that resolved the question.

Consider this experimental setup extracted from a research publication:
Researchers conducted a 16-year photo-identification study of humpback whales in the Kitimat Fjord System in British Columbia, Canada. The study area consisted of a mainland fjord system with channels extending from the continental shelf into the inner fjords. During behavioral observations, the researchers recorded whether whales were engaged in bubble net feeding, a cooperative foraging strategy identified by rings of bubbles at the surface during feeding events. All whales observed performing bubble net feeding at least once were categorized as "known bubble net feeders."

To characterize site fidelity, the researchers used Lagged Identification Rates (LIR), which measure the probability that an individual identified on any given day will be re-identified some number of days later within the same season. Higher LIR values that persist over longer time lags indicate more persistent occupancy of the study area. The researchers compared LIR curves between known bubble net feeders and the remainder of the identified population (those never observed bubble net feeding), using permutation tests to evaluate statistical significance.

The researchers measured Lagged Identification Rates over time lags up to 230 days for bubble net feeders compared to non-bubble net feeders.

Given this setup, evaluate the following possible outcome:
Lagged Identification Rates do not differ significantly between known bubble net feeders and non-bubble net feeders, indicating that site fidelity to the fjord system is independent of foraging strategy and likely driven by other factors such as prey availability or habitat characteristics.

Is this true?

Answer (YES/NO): NO